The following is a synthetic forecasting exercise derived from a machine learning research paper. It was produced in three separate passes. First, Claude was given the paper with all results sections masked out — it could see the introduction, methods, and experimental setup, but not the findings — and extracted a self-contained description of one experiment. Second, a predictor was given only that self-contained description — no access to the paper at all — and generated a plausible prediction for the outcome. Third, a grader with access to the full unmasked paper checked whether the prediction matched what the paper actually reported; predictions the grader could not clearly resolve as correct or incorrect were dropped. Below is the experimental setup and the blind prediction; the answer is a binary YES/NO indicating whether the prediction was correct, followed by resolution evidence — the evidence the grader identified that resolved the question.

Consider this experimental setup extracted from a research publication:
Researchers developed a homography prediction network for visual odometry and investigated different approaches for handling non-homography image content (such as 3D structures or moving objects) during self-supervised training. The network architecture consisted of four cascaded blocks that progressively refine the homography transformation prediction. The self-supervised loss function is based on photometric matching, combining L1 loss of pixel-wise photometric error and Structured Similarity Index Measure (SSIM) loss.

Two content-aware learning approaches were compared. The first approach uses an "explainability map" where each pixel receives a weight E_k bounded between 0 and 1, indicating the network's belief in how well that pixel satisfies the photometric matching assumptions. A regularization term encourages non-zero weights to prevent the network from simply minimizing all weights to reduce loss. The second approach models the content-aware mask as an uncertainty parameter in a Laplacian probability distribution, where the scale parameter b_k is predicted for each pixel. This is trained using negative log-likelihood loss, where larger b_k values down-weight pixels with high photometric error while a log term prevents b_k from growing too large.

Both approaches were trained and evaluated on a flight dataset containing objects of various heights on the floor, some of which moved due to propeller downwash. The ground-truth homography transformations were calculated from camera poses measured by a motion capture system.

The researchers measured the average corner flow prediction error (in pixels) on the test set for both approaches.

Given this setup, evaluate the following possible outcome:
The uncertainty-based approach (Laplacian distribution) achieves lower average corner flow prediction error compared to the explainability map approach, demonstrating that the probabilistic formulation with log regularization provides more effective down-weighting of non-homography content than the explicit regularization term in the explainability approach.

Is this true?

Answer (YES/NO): NO